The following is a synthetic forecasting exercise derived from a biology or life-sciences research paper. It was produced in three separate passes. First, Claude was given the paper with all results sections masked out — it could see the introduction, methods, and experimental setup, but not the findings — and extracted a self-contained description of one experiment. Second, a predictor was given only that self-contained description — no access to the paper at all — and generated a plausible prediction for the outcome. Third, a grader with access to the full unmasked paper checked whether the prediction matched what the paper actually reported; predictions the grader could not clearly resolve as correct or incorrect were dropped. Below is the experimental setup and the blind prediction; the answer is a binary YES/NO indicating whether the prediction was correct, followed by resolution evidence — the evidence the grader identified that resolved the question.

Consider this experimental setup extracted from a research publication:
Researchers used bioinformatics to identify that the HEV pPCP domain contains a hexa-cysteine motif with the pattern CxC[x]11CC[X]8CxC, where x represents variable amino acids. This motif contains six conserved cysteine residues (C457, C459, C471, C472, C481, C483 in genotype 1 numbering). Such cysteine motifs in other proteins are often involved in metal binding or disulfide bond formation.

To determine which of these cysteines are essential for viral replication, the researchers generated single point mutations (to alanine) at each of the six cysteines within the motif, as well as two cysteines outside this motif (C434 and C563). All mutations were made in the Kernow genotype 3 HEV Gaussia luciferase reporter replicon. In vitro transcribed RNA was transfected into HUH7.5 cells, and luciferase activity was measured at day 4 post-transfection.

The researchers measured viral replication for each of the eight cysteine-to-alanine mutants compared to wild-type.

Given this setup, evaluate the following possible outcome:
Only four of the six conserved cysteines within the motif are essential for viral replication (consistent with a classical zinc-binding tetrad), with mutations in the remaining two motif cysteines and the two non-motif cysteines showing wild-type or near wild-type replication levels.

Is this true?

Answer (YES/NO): NO